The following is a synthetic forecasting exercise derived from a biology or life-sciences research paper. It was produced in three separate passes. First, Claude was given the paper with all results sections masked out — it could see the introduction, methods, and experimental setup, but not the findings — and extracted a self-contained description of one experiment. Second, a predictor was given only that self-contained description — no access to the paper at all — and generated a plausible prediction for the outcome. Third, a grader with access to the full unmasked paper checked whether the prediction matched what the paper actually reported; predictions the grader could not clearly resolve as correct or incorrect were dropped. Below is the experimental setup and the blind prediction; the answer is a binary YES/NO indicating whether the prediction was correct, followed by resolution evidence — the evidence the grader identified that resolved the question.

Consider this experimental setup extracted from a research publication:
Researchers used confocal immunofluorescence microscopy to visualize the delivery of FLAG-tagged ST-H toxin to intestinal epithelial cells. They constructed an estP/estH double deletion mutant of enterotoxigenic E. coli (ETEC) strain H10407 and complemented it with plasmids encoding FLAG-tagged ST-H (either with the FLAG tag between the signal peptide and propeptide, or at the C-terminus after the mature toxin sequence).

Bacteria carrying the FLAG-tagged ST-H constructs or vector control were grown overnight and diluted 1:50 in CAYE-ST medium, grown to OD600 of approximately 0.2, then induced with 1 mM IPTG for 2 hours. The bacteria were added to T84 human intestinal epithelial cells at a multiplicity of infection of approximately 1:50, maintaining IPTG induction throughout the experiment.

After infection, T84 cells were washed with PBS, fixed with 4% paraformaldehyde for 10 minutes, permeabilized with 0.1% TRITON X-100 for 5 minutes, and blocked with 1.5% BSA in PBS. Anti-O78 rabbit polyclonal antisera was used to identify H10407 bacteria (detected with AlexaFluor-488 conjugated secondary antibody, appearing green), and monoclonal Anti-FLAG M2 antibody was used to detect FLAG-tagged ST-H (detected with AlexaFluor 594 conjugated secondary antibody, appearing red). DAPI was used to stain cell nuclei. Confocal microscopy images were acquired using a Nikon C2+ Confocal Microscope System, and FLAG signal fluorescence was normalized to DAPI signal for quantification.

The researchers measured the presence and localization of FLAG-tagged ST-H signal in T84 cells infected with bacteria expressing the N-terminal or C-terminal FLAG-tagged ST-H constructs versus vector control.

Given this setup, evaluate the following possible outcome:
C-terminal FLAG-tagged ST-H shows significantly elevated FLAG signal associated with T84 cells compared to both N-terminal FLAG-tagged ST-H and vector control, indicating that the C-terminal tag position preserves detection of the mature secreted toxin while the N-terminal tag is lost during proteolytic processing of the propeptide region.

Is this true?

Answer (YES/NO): NO